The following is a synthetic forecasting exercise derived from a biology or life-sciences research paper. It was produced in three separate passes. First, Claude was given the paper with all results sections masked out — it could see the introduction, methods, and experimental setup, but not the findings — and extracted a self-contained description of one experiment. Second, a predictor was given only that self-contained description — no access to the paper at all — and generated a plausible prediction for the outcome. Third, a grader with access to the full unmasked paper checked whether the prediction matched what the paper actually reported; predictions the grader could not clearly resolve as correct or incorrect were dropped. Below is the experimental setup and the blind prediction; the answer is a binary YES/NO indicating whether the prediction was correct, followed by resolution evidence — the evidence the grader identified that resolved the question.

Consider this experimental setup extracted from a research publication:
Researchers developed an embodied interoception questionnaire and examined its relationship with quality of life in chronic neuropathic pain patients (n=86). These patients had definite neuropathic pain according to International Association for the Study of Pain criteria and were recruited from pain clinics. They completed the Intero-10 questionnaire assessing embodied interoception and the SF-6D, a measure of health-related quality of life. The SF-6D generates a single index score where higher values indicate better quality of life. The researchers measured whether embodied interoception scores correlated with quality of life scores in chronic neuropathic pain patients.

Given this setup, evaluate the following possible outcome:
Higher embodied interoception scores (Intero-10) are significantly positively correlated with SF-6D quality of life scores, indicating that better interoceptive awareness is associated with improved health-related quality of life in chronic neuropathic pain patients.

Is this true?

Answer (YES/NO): NO